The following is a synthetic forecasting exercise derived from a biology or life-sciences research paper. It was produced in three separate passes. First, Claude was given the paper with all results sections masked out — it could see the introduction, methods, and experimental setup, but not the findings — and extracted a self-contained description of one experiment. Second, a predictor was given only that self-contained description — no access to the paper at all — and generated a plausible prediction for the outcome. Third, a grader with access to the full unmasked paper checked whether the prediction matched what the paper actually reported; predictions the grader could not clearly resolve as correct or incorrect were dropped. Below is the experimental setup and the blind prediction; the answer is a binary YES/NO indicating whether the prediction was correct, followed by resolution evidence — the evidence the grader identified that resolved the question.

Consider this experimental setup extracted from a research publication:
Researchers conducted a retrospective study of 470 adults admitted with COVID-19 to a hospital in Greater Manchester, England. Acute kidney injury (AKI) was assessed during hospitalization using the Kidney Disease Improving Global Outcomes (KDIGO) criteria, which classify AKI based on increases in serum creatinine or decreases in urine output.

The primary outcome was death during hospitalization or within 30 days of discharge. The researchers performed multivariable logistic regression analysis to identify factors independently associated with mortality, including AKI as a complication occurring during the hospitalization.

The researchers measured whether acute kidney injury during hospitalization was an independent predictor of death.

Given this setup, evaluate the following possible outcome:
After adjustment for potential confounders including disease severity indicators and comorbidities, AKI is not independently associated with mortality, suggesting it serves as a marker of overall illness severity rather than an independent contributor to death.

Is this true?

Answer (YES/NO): NO